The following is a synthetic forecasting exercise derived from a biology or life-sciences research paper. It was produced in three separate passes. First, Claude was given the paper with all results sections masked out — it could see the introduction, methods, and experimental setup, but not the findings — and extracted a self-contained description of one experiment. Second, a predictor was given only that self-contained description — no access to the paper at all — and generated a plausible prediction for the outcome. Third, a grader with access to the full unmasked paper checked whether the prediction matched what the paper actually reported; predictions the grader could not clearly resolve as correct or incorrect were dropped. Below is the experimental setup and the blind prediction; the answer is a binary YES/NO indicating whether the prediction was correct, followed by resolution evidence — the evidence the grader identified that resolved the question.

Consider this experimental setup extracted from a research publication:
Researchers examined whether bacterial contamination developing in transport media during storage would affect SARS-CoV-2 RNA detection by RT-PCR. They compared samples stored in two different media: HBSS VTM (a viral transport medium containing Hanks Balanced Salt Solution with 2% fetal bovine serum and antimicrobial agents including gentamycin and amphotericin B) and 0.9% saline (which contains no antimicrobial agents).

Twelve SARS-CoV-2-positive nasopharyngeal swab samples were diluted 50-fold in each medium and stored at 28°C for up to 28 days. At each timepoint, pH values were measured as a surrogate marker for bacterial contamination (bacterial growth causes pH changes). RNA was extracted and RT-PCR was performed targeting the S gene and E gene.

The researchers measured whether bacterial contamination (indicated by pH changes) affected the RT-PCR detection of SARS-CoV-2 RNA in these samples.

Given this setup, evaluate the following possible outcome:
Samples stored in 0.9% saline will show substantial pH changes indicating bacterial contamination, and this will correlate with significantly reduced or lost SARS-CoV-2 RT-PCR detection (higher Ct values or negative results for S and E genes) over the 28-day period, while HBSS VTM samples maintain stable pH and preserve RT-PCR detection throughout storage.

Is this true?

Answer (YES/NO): NO